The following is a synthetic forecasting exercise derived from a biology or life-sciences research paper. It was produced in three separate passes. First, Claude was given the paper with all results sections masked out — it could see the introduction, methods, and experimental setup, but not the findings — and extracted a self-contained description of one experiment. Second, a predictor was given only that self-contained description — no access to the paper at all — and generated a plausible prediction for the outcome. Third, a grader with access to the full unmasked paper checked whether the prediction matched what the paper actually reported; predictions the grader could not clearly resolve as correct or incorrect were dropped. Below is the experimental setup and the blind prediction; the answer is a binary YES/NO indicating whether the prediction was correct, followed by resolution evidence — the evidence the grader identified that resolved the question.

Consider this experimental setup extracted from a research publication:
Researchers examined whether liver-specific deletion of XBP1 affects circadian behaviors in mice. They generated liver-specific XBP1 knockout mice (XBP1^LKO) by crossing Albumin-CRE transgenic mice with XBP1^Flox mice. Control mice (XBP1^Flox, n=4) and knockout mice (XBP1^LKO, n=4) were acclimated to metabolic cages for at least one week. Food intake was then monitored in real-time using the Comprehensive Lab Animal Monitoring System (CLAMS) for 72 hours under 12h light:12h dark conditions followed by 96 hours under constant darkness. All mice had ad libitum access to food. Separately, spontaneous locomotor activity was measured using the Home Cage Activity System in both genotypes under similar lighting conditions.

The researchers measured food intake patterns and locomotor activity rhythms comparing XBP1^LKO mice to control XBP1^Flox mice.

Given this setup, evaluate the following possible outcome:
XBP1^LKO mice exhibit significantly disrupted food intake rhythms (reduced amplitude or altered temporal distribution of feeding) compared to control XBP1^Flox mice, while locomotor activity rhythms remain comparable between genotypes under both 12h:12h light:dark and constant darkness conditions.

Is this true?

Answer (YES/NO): NO